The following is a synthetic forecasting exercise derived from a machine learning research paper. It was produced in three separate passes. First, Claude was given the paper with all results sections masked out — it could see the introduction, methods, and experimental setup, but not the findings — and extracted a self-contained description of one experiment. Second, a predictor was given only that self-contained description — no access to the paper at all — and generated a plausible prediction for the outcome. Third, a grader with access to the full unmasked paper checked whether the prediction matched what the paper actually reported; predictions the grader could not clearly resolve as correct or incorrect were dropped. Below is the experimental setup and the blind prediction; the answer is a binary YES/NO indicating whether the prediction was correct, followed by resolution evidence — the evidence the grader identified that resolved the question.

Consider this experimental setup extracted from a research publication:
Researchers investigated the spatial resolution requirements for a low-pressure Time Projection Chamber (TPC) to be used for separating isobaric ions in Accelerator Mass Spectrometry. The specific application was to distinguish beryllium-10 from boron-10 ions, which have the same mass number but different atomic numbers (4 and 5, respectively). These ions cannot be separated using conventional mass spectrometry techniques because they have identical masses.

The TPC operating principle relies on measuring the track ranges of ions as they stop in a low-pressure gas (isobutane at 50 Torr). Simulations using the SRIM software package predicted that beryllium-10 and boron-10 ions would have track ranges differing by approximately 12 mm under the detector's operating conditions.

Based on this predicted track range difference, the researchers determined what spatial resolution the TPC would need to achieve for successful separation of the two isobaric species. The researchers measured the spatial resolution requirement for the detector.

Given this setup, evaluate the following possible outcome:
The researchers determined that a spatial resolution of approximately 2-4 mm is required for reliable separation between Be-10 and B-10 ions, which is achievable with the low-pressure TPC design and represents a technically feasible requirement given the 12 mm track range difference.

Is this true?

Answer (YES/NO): NO